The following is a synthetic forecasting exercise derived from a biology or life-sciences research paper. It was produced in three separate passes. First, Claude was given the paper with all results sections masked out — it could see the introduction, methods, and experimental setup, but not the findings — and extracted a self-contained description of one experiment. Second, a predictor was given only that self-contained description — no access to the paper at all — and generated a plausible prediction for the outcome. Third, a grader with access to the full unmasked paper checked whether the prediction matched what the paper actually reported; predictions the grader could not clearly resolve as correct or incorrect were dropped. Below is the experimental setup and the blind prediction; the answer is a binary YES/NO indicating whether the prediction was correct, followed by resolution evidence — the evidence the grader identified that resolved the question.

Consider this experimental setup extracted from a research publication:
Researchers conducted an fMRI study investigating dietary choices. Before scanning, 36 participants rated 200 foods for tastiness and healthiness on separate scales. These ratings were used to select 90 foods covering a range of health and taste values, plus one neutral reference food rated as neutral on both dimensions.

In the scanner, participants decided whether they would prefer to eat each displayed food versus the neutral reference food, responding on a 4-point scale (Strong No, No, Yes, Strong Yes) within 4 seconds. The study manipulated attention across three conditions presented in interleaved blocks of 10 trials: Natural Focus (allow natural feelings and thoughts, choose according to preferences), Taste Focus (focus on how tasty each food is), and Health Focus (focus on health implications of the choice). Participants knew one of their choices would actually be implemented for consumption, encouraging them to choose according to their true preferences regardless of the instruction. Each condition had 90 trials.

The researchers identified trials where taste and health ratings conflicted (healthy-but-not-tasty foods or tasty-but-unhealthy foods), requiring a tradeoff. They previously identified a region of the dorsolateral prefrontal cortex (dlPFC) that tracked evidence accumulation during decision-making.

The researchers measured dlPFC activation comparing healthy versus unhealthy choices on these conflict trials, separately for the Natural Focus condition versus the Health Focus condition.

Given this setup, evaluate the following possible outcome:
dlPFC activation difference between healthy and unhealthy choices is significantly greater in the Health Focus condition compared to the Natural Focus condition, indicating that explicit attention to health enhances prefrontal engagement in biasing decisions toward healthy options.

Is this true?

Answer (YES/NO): NO